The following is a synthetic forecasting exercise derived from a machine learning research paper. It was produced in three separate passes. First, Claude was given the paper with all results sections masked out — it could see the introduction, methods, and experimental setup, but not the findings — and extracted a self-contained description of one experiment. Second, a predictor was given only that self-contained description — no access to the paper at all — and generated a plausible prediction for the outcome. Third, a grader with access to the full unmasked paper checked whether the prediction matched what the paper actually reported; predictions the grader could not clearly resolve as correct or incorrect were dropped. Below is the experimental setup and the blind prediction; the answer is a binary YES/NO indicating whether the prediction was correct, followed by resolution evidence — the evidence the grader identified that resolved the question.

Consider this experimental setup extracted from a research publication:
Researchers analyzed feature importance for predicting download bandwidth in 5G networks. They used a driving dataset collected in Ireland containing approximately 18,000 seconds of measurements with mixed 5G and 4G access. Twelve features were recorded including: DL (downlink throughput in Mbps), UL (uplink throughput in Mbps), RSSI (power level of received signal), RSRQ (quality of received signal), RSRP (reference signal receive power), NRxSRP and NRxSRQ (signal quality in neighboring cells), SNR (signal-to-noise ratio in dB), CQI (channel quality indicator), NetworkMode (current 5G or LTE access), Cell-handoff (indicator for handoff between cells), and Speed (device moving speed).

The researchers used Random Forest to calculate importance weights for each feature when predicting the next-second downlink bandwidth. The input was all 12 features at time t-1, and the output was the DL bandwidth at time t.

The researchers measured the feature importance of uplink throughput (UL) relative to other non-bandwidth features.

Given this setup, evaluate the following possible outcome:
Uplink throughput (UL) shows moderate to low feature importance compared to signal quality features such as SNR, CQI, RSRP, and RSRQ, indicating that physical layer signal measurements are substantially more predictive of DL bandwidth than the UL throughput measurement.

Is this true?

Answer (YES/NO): NO